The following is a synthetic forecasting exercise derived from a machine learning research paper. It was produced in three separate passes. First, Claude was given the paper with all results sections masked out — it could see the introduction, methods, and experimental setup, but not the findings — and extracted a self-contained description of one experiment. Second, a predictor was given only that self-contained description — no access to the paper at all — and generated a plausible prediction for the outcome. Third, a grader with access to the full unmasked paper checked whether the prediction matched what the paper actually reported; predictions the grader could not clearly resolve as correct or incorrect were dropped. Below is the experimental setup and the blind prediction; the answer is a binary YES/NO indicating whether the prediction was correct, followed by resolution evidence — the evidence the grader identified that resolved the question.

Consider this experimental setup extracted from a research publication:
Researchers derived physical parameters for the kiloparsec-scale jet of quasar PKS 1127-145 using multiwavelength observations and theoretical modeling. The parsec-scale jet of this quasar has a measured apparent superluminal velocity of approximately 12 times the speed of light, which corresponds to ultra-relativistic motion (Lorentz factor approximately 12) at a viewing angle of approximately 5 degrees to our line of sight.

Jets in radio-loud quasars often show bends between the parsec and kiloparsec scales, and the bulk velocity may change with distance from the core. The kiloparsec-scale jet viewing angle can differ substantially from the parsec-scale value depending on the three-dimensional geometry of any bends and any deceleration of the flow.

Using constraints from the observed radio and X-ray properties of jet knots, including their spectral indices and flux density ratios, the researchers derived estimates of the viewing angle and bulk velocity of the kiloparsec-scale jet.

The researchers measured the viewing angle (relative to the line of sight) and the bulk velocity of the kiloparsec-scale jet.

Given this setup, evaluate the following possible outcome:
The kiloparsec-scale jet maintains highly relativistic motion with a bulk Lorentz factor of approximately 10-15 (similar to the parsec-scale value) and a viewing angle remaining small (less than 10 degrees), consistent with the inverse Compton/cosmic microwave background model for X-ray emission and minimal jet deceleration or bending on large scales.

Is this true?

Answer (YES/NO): NO